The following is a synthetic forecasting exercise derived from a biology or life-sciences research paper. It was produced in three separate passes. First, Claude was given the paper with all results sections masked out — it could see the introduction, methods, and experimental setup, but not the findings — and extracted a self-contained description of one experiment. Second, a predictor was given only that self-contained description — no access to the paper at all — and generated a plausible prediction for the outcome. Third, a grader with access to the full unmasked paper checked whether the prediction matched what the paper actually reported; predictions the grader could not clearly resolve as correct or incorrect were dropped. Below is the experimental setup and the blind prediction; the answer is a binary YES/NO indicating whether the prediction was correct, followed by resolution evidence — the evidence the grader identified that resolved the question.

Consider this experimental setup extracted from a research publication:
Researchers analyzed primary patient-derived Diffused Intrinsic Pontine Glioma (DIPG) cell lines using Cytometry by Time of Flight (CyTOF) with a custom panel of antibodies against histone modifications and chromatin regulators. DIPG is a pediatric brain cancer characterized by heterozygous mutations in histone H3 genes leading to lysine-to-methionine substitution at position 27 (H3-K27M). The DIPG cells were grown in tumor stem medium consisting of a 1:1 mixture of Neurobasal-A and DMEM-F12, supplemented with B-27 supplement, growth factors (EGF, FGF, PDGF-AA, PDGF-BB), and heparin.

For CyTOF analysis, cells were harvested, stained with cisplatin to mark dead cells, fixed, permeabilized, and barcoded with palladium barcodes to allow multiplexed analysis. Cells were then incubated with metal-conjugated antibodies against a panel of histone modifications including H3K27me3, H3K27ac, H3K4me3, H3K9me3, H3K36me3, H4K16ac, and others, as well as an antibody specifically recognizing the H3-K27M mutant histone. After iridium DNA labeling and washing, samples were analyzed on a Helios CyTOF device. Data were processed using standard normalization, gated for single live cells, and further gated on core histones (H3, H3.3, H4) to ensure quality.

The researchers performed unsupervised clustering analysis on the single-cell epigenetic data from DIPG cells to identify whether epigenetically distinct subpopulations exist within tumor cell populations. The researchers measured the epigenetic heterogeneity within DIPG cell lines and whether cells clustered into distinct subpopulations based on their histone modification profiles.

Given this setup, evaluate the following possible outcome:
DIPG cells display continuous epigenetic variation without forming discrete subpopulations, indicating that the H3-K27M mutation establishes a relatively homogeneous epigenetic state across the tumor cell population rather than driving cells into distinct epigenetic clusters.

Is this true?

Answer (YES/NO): NO